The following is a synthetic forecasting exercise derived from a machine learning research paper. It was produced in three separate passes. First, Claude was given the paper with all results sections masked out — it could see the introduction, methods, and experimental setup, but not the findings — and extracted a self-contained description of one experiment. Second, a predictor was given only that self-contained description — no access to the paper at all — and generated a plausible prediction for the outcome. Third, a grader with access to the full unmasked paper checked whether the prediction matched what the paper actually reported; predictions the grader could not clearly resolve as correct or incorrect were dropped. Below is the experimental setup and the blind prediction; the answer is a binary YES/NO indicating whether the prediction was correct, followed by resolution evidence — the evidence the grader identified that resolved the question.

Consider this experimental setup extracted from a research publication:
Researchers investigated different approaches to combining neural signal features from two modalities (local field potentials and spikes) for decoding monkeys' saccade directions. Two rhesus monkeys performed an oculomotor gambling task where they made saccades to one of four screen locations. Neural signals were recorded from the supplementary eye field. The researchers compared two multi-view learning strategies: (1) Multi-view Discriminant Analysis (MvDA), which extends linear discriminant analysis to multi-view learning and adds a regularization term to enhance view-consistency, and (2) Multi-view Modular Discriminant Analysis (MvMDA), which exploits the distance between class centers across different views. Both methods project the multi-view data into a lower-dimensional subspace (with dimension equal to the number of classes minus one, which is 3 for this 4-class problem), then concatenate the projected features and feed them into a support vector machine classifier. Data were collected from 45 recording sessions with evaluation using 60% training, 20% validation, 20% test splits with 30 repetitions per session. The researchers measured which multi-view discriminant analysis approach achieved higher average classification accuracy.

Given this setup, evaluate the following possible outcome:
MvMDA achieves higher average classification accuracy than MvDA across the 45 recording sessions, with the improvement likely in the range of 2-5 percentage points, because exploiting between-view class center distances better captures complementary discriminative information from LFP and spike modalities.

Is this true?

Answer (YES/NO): NO